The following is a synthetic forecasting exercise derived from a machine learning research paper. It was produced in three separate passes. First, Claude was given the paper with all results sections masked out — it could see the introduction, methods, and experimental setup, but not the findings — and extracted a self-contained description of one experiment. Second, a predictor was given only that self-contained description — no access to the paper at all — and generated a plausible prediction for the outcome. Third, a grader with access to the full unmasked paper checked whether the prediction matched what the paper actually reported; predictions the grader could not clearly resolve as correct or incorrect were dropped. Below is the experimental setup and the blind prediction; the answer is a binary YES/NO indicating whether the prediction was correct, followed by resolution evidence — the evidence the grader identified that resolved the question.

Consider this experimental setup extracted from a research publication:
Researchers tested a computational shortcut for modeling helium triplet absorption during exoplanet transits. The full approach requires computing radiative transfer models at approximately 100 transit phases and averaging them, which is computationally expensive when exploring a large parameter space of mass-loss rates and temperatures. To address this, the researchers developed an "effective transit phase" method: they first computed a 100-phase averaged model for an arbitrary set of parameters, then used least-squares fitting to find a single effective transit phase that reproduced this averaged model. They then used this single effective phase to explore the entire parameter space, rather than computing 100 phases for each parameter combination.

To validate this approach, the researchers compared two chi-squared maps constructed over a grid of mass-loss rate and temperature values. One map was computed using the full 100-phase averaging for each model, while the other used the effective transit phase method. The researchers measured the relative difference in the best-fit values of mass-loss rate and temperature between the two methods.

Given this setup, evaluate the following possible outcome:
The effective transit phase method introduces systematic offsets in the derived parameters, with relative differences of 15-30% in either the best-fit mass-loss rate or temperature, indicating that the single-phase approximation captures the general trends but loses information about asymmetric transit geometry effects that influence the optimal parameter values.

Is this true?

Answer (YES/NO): NO